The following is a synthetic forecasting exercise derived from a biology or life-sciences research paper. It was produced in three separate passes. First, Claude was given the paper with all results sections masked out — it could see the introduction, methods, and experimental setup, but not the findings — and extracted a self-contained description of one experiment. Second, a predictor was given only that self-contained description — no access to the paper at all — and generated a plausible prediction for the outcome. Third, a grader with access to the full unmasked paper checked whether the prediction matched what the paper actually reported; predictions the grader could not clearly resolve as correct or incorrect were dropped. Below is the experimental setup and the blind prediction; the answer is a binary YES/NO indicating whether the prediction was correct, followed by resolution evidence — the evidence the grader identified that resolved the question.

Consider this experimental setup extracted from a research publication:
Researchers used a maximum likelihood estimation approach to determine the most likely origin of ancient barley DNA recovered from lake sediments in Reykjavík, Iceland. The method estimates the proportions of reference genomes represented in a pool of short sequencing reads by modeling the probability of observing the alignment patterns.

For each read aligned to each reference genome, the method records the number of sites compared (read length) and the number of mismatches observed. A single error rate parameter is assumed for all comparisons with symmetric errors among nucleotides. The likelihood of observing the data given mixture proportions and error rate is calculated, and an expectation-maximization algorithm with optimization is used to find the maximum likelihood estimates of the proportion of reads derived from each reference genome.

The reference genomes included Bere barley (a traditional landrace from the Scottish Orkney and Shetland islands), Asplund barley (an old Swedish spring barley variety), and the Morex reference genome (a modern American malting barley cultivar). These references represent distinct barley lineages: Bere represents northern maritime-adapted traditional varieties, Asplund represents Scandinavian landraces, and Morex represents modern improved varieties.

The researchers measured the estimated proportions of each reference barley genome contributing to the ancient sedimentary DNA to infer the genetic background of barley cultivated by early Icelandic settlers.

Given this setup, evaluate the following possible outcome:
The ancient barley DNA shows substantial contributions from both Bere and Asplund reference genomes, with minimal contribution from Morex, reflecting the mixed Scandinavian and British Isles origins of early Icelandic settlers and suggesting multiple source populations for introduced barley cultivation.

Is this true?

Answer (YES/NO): NO